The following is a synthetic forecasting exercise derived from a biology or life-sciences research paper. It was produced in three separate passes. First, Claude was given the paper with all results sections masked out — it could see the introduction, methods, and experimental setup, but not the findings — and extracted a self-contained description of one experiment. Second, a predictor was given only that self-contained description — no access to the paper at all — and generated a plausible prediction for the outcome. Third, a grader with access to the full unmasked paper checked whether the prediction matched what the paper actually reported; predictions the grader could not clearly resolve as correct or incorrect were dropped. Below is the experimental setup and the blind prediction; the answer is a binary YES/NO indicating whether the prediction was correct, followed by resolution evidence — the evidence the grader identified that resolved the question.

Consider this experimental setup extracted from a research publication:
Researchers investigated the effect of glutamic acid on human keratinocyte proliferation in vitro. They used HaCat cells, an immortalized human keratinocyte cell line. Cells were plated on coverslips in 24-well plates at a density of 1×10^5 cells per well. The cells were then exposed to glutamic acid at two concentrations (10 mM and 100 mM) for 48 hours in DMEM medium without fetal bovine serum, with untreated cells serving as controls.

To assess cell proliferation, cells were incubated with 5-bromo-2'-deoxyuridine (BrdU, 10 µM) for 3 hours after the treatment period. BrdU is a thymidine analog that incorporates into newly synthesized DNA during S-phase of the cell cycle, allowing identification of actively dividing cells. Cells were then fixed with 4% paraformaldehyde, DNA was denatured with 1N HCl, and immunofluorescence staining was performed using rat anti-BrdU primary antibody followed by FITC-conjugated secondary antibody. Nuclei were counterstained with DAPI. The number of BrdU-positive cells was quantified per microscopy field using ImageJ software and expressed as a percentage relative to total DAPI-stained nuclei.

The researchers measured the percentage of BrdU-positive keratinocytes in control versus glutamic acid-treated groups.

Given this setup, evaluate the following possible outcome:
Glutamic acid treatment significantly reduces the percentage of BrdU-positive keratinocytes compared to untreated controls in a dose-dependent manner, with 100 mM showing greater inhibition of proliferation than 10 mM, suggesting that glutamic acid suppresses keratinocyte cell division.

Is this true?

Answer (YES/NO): NO